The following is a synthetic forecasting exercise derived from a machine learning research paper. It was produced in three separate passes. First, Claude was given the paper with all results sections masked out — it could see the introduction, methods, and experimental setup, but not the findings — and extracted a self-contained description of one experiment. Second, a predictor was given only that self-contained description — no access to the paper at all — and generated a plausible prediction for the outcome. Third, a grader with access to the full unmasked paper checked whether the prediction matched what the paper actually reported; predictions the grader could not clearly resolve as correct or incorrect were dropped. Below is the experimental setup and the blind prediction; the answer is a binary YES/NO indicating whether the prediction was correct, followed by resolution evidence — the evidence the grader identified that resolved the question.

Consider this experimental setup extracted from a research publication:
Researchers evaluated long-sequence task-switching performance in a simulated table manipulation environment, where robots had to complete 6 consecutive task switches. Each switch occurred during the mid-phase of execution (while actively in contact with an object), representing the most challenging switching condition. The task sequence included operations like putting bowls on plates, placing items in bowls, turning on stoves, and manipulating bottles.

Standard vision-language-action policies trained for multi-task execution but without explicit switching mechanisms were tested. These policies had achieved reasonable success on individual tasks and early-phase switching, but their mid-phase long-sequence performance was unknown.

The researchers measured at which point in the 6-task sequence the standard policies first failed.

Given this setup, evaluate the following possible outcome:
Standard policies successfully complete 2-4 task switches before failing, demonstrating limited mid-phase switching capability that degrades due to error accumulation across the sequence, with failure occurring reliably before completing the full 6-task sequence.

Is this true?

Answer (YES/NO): NO